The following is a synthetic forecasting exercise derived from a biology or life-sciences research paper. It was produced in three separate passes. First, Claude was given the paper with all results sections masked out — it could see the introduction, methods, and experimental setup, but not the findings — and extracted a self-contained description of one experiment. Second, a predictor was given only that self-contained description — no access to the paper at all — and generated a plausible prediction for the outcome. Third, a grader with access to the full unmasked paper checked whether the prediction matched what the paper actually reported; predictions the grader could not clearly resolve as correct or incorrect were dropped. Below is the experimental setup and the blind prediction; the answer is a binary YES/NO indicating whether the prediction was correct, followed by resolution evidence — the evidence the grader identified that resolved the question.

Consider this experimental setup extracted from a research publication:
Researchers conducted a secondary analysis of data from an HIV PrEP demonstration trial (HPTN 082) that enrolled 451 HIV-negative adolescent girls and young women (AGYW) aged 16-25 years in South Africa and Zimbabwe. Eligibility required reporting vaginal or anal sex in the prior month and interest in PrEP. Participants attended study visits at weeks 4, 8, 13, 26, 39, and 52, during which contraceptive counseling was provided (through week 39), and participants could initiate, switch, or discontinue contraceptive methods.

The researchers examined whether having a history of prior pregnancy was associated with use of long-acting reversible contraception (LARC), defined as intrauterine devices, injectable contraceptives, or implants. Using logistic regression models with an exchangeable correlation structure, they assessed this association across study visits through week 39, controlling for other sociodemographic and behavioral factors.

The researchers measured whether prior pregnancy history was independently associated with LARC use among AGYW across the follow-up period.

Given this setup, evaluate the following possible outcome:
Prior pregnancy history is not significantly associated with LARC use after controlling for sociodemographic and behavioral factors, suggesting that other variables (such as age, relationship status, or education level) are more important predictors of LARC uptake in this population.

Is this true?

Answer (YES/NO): NO